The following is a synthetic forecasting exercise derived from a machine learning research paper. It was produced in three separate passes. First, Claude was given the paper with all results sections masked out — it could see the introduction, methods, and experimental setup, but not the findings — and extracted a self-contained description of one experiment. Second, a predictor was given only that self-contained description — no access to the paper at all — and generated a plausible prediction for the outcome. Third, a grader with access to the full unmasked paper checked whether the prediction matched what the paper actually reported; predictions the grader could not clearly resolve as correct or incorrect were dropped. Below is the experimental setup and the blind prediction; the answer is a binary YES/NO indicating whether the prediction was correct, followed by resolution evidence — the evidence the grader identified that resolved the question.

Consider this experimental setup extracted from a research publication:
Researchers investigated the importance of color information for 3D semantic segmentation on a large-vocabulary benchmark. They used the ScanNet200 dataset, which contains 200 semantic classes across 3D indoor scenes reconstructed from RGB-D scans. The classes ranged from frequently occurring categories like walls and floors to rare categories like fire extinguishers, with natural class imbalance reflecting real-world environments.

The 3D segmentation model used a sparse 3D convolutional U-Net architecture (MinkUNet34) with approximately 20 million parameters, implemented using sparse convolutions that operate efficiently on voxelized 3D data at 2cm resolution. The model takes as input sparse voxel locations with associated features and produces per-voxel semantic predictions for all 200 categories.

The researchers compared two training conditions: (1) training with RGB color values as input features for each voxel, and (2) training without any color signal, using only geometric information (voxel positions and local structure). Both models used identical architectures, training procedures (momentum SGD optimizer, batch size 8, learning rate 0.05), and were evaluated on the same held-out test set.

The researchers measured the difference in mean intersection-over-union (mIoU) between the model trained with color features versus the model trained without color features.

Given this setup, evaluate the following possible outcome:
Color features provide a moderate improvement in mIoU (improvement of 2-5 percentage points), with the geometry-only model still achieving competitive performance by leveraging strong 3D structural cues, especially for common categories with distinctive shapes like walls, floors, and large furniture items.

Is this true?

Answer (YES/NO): NO